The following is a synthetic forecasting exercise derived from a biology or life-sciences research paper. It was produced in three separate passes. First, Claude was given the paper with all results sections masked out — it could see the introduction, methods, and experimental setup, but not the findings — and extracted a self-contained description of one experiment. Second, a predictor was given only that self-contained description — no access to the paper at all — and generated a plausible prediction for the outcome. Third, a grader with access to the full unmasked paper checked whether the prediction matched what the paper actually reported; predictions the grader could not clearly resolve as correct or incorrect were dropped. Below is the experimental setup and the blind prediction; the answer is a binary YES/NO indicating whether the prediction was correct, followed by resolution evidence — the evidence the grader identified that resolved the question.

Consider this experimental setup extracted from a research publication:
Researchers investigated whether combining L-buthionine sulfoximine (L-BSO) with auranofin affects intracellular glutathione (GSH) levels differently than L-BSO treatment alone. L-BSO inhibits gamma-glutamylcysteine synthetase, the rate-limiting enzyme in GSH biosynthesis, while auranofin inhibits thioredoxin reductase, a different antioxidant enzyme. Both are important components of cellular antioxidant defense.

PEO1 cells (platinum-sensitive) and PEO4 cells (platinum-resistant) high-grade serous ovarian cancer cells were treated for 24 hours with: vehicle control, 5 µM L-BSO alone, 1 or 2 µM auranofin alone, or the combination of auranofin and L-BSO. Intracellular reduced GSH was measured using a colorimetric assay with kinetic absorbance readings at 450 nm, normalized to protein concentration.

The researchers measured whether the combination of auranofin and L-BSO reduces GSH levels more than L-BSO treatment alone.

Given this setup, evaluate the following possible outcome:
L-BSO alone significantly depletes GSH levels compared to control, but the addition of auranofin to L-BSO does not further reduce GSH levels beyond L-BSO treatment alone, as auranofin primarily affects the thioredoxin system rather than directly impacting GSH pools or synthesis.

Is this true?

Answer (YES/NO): NO